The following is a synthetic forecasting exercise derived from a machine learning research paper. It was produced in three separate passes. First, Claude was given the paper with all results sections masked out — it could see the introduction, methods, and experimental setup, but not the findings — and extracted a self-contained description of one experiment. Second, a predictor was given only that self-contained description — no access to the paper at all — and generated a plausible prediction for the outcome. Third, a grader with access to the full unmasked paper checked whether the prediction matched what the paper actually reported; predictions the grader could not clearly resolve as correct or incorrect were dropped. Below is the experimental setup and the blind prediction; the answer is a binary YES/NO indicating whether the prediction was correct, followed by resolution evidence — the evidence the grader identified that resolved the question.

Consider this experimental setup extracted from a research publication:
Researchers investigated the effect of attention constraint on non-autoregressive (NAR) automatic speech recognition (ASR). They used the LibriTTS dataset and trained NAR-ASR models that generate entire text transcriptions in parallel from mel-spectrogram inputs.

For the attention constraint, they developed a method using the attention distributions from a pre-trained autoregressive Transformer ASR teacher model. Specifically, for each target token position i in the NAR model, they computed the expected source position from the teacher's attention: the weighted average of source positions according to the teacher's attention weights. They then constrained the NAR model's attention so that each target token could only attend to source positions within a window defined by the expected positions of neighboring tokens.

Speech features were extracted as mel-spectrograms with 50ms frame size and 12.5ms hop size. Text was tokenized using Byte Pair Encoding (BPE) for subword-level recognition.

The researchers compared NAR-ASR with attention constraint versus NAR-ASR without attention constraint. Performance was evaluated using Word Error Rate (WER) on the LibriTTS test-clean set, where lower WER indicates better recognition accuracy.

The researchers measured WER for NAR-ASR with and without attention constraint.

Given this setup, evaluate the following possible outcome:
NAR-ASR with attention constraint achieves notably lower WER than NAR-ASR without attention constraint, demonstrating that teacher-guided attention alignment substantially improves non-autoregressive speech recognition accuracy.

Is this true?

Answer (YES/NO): YES